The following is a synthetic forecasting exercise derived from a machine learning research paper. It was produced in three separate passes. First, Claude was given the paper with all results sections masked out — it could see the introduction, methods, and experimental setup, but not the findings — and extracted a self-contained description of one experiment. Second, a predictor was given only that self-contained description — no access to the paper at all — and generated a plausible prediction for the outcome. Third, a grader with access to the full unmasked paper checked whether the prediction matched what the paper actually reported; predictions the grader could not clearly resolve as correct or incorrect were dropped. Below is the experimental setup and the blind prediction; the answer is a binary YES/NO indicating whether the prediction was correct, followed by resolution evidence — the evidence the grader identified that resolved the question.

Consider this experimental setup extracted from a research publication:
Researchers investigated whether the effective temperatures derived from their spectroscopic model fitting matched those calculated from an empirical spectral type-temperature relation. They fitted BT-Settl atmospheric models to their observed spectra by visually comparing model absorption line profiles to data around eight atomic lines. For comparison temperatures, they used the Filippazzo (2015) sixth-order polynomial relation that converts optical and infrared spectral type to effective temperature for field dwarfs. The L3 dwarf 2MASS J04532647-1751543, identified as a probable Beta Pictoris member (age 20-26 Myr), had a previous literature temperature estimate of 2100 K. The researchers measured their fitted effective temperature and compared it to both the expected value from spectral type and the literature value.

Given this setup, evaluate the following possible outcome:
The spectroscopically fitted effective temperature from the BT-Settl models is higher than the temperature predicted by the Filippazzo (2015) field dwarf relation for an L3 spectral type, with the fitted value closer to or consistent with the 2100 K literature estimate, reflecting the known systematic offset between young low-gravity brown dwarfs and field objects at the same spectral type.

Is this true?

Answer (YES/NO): NO